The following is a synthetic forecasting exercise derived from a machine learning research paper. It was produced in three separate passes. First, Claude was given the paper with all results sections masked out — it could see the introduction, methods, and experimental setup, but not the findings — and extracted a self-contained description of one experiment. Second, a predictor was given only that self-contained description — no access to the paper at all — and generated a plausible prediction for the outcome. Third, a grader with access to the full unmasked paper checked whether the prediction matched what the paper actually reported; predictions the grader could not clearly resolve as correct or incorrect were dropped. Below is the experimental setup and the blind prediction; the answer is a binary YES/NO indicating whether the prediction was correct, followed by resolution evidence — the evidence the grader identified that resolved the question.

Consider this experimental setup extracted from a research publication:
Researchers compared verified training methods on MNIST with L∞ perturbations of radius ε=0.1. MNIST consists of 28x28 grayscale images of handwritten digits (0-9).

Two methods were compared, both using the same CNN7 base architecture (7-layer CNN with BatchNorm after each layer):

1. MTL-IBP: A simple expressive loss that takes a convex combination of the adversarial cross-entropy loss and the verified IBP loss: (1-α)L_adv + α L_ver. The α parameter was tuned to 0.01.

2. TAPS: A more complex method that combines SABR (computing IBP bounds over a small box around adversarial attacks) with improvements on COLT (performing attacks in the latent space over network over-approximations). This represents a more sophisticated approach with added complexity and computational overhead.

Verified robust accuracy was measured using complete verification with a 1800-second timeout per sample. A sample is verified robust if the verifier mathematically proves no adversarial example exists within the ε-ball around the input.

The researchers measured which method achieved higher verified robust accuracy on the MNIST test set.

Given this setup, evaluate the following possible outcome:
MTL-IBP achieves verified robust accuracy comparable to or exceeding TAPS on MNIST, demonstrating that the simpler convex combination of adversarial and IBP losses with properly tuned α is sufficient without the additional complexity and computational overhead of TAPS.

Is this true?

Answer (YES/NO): YES